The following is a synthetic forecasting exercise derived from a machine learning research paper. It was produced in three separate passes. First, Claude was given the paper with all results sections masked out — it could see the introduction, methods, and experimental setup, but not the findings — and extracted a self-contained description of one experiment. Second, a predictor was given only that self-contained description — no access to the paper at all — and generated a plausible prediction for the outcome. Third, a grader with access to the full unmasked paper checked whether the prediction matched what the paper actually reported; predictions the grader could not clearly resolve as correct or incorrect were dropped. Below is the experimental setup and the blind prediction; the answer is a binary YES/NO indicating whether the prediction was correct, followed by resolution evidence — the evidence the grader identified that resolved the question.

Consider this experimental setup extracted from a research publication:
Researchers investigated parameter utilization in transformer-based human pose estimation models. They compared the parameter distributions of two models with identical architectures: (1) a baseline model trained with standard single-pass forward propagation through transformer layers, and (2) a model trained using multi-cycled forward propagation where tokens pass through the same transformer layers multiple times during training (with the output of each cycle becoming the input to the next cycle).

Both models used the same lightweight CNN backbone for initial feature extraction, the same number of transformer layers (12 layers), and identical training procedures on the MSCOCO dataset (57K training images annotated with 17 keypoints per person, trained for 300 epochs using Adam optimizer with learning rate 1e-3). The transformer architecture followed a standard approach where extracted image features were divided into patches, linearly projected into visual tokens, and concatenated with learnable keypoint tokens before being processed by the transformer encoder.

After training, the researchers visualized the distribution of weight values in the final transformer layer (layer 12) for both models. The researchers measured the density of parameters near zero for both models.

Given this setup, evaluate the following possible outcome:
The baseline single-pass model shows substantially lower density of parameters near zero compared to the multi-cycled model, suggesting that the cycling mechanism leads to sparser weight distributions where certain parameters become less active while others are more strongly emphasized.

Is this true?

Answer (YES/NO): NO